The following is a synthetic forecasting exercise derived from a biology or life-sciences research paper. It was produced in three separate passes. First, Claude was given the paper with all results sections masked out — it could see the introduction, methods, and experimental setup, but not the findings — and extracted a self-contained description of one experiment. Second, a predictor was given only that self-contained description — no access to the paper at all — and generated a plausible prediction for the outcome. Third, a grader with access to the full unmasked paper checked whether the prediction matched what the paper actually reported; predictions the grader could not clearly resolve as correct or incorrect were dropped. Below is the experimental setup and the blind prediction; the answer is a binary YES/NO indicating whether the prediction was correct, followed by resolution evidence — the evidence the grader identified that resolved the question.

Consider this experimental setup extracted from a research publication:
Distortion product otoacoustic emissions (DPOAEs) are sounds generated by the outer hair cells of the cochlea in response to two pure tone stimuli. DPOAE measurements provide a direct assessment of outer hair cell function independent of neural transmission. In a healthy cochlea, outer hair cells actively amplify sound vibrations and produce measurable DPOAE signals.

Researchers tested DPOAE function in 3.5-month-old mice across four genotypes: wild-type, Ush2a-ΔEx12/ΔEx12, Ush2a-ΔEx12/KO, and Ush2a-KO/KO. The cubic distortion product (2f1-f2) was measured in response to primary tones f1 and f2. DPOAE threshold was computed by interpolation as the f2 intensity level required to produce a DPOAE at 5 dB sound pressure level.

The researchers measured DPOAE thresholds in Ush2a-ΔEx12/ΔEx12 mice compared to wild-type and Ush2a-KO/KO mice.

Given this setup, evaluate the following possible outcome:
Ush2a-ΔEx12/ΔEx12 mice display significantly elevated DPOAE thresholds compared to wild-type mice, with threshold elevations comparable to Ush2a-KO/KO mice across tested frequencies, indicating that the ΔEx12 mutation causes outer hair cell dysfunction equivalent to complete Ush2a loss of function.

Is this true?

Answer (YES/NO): NO